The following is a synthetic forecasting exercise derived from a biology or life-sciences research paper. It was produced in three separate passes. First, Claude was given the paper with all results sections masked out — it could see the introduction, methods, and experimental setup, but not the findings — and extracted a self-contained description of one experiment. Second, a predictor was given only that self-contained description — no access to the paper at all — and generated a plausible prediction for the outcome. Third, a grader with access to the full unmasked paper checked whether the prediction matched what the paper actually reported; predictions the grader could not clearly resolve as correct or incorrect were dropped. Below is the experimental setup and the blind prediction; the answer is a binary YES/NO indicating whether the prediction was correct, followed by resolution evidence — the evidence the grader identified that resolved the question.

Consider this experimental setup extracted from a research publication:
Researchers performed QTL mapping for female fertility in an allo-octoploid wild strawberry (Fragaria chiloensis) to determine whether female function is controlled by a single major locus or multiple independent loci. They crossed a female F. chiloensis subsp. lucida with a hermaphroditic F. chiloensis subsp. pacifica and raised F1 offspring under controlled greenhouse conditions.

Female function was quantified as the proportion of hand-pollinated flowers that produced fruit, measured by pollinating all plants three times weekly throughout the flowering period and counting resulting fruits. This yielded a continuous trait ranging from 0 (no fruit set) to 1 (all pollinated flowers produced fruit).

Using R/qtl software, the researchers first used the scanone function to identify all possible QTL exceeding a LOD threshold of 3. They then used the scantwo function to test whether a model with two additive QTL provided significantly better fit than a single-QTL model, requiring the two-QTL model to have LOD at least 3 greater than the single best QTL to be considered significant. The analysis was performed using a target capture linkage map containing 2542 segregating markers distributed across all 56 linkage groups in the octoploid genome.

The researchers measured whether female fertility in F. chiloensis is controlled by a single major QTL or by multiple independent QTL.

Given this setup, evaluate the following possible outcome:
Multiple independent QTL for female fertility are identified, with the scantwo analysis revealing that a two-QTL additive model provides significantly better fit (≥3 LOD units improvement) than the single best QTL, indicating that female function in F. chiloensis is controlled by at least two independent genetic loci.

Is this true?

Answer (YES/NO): NO